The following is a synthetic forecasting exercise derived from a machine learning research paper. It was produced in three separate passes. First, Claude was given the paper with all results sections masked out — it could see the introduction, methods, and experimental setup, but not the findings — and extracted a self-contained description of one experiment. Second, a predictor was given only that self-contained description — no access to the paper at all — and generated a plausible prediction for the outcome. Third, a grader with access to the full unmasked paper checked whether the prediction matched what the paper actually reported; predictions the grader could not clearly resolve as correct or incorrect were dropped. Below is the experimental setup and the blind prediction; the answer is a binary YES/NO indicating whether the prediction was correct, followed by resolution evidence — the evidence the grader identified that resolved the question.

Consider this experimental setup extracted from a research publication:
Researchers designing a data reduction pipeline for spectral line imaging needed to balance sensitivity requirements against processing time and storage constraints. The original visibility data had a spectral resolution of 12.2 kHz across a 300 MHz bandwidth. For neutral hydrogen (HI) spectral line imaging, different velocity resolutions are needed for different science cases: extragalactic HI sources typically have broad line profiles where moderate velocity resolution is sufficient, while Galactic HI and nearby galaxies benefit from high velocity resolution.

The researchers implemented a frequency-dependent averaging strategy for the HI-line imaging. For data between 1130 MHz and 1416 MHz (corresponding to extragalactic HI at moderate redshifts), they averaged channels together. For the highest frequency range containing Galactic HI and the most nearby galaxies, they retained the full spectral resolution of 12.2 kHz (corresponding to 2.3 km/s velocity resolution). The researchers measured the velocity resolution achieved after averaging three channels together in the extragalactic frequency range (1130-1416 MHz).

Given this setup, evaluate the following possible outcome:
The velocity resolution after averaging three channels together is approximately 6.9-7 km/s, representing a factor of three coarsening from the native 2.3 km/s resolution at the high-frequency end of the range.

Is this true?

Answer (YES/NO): YES